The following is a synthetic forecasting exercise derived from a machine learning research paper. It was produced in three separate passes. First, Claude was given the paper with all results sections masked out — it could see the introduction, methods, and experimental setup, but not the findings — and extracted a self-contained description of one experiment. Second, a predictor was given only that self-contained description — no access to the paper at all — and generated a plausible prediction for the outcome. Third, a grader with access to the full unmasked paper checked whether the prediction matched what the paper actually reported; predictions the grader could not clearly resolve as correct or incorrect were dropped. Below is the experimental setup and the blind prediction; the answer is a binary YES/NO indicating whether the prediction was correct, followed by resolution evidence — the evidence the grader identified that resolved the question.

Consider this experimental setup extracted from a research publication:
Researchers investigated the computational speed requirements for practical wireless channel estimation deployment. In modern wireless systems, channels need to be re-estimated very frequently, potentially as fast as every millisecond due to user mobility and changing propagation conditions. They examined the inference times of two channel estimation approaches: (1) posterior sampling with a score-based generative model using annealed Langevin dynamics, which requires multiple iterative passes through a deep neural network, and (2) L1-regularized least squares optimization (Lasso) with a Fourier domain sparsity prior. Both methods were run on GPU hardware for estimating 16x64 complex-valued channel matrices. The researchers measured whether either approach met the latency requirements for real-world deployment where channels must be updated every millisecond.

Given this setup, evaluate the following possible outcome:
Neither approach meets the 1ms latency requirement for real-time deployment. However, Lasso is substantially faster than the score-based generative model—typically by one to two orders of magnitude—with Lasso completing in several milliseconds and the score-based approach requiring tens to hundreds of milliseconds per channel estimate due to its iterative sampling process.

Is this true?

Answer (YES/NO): NO